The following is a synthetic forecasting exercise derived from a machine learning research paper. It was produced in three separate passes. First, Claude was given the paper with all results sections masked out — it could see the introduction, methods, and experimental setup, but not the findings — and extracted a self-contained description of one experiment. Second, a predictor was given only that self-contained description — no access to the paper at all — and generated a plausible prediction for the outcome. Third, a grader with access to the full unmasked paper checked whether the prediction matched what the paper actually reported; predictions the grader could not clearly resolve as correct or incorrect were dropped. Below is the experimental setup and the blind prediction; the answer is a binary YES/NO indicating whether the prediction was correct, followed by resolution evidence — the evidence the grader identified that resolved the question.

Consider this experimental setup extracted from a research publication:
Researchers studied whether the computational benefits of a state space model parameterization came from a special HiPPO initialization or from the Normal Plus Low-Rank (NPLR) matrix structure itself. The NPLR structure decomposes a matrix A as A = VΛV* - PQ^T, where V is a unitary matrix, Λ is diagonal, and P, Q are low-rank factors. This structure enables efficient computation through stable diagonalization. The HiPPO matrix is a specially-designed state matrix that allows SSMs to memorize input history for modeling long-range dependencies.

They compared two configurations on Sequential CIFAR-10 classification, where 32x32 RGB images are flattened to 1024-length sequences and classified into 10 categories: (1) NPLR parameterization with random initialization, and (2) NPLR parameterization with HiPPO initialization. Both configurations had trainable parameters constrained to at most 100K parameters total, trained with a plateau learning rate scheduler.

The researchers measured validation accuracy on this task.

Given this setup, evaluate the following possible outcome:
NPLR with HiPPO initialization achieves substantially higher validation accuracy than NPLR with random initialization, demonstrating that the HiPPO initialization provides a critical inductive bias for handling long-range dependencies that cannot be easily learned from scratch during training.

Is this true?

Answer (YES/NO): YES